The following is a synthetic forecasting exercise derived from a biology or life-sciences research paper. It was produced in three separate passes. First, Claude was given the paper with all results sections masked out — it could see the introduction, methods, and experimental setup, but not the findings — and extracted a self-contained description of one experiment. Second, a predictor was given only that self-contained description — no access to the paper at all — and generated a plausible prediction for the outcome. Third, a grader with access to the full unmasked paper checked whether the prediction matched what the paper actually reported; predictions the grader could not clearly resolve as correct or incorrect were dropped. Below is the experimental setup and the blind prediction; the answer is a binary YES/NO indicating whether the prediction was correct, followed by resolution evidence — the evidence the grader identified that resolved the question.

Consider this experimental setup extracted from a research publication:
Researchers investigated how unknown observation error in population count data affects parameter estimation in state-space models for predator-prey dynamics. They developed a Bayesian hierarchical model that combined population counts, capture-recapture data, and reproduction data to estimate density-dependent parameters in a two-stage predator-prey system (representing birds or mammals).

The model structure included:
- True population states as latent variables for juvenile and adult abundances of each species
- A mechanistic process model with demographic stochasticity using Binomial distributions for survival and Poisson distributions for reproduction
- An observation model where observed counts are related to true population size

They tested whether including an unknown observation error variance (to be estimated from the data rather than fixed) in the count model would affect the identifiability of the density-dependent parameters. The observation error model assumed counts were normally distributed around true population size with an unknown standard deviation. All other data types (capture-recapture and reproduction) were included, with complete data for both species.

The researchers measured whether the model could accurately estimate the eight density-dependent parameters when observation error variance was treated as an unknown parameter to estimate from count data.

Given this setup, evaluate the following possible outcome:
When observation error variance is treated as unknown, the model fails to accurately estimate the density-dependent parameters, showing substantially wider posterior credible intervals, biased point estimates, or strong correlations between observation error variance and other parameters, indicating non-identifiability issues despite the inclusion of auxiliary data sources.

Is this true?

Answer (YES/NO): YES